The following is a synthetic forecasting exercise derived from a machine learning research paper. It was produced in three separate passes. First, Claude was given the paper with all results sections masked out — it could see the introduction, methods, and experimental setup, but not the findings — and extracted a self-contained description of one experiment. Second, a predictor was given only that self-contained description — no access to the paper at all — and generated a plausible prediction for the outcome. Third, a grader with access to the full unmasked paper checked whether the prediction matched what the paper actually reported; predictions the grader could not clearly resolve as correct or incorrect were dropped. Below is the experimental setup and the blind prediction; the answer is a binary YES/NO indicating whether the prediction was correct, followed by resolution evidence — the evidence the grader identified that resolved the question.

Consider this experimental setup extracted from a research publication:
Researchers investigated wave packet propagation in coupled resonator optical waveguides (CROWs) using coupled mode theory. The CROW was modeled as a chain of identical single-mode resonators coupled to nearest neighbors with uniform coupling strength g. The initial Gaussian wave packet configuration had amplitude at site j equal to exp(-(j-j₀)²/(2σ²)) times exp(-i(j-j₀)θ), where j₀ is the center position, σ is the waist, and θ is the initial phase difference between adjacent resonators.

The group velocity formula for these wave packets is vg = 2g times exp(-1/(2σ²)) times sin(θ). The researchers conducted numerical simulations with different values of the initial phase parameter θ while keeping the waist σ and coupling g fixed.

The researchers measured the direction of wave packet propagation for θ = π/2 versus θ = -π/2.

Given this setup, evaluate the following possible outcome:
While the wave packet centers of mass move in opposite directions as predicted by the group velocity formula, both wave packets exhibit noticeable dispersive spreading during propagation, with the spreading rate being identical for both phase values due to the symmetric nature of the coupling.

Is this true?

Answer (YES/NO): NO